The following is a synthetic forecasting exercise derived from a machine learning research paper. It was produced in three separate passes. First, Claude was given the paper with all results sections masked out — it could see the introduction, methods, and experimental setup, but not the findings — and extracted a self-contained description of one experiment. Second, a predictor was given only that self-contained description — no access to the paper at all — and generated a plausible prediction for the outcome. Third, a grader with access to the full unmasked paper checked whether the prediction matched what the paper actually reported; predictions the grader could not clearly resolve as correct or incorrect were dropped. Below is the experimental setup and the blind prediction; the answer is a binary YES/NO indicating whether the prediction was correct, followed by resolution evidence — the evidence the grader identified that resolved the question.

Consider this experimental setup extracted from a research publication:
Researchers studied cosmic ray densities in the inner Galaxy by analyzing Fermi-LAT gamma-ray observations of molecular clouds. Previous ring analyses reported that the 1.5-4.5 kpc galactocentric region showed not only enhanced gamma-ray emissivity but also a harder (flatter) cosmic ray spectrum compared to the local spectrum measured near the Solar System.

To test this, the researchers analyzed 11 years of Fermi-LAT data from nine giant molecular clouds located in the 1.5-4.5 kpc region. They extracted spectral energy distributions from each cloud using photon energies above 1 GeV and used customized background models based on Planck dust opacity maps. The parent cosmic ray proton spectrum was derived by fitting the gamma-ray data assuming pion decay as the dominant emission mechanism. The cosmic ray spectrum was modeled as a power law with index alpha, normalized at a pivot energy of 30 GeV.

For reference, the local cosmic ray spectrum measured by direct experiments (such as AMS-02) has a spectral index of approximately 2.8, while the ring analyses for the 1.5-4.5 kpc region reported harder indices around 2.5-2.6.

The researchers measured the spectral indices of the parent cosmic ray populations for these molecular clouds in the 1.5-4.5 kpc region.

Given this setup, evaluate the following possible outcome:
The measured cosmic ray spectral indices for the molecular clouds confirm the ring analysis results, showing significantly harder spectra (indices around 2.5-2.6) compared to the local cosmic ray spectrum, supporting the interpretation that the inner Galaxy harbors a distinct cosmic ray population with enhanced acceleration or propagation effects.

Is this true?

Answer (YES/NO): NO